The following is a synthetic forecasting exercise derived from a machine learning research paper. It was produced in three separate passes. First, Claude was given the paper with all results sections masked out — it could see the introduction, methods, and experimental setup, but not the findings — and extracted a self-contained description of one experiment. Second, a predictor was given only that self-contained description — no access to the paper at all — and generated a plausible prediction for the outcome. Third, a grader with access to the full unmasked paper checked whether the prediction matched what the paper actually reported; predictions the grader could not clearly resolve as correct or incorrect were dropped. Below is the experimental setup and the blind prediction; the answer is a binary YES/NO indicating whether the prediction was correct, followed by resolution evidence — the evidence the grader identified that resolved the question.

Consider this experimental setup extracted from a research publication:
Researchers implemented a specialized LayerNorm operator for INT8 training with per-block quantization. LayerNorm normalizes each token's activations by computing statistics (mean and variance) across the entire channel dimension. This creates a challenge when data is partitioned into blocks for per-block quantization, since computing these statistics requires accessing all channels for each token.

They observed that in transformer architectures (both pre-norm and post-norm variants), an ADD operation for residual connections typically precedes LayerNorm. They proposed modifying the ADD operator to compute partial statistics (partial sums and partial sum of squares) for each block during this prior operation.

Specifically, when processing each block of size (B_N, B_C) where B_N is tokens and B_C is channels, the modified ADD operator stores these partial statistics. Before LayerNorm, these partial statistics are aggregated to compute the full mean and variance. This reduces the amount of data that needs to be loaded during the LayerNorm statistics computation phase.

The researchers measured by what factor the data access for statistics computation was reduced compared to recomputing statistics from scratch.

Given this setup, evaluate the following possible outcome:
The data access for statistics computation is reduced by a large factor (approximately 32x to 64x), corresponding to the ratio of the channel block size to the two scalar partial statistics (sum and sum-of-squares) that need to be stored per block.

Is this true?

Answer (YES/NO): YES